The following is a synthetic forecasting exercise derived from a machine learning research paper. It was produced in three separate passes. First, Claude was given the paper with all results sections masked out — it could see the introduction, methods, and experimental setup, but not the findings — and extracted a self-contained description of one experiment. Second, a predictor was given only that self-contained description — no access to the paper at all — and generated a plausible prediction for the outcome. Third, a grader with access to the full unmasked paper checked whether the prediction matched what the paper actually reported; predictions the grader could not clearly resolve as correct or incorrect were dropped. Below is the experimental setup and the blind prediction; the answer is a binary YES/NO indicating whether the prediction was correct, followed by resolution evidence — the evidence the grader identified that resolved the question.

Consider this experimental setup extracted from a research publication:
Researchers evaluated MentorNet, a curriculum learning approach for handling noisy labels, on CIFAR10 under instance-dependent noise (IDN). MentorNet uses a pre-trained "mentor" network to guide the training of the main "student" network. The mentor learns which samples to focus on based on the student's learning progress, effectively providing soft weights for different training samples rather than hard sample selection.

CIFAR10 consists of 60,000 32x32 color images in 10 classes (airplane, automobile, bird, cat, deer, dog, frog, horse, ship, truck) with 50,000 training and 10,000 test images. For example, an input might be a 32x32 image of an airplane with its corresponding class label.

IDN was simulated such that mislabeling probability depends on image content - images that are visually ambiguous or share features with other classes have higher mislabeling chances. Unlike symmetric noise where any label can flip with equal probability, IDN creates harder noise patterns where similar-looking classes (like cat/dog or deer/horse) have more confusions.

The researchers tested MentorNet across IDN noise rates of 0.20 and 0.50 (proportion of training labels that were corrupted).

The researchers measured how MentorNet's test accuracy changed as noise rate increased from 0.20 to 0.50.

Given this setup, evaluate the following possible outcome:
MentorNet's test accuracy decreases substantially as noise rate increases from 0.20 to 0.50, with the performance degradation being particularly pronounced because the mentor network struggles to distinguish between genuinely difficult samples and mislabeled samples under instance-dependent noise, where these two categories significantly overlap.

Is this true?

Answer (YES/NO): YES